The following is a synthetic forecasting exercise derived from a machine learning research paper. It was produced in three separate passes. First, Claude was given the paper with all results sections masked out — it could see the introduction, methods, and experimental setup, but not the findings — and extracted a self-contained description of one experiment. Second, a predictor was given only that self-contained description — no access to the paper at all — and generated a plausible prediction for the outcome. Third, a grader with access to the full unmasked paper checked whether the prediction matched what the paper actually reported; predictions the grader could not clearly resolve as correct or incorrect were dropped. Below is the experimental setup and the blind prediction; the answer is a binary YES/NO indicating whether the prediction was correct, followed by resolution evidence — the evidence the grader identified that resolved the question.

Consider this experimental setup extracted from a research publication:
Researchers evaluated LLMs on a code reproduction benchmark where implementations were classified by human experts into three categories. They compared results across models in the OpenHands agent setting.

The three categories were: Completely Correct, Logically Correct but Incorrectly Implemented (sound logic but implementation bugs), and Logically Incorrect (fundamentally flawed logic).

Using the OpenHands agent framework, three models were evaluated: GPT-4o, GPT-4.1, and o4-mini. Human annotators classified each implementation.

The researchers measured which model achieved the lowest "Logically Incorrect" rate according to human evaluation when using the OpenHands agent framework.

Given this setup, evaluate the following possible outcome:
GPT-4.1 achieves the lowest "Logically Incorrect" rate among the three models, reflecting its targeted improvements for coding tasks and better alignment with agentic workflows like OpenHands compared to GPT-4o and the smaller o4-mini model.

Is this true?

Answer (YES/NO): NO